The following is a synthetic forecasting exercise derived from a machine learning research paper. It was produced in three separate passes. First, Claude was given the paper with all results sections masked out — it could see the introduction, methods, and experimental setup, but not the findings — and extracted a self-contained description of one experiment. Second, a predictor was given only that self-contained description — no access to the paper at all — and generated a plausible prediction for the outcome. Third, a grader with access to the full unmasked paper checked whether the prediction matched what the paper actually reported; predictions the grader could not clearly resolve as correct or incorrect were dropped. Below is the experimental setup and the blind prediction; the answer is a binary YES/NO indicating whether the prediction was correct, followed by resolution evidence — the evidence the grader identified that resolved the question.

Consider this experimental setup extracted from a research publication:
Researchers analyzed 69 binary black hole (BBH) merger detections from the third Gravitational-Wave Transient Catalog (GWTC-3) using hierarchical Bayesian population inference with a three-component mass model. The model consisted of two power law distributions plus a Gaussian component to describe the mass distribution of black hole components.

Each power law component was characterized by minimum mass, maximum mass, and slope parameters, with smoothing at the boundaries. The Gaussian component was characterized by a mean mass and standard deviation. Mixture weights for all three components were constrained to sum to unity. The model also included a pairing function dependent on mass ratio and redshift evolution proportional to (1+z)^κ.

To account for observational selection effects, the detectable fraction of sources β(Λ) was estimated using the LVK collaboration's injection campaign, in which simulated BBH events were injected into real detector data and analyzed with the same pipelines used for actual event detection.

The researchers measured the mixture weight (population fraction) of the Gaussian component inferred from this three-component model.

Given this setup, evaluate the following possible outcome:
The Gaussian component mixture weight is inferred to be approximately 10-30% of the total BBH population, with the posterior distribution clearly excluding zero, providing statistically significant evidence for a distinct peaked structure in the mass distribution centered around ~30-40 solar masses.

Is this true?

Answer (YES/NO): NO